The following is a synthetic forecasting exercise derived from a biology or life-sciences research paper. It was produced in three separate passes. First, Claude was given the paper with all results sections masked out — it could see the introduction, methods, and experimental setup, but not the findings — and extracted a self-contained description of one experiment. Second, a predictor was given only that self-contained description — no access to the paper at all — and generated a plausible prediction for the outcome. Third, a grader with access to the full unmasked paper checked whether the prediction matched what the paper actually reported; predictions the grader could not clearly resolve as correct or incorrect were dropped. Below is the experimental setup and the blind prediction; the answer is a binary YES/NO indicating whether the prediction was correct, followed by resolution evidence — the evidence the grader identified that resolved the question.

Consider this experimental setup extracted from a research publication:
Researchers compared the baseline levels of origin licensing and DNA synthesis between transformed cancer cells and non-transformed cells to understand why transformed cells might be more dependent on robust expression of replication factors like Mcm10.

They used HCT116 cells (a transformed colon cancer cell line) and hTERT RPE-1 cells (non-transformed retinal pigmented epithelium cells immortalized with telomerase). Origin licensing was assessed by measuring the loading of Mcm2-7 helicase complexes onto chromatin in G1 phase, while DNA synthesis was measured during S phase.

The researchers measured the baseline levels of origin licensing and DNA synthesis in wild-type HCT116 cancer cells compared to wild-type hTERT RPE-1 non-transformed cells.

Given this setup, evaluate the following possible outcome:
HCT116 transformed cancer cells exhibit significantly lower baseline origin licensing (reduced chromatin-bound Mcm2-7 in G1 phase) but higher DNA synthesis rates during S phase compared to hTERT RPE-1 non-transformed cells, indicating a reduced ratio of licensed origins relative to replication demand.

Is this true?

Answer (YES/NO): NO